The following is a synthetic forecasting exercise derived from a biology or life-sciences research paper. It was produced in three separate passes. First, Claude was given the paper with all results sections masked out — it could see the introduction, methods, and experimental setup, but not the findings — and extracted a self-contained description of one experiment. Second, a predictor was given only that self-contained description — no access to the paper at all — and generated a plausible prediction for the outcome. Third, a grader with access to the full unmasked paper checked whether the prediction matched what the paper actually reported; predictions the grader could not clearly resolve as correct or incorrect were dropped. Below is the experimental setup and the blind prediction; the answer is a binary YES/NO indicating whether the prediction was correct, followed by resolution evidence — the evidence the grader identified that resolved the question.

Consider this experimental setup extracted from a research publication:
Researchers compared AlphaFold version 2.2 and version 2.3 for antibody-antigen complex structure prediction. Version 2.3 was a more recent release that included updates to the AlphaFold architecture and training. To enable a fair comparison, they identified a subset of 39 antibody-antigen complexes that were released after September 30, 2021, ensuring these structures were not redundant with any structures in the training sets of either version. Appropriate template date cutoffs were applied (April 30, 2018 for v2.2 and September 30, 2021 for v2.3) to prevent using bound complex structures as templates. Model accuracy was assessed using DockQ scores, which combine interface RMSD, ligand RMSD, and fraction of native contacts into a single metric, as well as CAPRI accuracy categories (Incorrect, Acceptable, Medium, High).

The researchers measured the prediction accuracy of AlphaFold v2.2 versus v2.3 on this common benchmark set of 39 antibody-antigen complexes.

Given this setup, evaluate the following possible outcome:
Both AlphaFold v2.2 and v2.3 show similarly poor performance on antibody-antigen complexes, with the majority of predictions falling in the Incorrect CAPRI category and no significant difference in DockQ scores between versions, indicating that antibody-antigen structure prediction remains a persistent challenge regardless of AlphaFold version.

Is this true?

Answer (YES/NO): NO